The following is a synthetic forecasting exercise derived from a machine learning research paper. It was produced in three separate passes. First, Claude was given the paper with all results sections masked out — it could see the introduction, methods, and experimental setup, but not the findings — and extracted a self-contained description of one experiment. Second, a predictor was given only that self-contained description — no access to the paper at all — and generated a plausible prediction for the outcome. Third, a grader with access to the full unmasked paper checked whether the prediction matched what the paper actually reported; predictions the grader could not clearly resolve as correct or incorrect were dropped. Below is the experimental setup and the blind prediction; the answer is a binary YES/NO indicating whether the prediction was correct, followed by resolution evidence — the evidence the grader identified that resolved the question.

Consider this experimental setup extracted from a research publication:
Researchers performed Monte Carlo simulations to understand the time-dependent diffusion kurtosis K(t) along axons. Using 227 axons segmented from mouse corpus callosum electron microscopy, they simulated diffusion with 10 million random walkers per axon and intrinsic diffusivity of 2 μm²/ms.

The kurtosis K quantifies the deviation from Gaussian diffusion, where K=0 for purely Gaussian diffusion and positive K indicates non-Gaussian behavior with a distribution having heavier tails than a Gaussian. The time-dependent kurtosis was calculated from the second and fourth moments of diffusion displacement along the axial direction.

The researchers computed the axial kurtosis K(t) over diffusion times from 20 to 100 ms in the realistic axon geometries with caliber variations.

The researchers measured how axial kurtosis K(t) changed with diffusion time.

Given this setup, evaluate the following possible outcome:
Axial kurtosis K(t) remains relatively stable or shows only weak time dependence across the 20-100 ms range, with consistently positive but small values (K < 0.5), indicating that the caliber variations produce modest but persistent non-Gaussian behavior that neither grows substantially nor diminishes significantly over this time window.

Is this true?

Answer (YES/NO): NO